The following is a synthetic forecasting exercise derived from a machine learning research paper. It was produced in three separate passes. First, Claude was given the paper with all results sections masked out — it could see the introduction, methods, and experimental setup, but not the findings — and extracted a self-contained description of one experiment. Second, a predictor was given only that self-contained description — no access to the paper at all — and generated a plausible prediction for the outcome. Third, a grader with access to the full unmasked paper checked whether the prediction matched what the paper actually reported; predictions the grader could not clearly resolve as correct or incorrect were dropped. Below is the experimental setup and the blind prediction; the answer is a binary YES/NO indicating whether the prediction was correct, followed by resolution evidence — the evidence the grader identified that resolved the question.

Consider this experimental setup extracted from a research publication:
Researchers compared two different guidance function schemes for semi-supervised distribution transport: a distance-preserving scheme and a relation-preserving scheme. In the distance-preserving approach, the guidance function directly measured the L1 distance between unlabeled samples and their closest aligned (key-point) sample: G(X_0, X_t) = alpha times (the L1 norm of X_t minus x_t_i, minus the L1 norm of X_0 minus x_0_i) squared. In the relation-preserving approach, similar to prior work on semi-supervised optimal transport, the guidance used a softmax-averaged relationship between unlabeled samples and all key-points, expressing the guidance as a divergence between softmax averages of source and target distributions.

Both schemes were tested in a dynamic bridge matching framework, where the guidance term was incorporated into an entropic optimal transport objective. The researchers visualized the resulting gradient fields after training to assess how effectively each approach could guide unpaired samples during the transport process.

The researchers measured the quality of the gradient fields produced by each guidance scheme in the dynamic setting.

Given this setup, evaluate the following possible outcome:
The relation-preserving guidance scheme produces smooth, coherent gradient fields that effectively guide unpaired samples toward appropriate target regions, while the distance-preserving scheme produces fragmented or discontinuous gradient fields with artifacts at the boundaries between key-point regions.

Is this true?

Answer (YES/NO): NO